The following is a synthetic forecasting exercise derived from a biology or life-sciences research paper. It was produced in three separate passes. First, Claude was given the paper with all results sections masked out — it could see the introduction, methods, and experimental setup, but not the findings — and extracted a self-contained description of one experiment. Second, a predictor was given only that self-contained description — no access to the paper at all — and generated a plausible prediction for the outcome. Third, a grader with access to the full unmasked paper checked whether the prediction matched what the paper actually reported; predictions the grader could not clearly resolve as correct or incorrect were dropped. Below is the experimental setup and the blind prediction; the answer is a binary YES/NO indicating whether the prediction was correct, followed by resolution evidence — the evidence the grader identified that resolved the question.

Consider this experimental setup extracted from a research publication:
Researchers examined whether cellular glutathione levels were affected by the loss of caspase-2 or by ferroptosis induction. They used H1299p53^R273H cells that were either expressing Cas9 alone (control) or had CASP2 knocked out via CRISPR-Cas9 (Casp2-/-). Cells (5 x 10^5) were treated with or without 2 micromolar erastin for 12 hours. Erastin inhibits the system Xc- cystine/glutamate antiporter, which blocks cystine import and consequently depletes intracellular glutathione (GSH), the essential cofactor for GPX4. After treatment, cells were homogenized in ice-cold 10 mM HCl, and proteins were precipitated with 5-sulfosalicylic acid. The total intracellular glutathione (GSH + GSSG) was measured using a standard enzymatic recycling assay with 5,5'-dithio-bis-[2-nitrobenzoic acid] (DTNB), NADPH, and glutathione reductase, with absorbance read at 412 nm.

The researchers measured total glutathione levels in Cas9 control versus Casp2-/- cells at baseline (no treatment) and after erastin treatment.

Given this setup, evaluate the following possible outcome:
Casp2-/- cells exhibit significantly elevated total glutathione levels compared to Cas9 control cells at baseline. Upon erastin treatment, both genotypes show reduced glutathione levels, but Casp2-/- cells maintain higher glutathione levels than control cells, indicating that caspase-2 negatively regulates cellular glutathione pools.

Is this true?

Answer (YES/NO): NO